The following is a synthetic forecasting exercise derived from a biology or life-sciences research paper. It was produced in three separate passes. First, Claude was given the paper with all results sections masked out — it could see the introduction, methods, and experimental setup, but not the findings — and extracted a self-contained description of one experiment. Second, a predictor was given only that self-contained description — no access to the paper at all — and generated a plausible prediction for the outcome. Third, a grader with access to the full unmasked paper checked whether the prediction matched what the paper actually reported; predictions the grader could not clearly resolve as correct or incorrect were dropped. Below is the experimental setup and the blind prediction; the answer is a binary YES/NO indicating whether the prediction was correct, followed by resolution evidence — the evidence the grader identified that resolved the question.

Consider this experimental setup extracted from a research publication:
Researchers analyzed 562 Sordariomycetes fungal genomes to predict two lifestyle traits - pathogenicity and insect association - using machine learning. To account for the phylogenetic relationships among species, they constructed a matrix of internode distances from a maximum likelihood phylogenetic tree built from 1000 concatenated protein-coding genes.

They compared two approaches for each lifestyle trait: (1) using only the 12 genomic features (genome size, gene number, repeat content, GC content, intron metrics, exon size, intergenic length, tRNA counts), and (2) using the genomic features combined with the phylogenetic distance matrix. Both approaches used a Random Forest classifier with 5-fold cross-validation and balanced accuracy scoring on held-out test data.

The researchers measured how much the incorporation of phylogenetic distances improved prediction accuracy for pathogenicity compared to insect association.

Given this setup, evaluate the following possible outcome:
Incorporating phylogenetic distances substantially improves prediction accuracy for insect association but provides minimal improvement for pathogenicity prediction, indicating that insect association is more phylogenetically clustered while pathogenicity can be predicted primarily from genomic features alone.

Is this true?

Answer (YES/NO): NO